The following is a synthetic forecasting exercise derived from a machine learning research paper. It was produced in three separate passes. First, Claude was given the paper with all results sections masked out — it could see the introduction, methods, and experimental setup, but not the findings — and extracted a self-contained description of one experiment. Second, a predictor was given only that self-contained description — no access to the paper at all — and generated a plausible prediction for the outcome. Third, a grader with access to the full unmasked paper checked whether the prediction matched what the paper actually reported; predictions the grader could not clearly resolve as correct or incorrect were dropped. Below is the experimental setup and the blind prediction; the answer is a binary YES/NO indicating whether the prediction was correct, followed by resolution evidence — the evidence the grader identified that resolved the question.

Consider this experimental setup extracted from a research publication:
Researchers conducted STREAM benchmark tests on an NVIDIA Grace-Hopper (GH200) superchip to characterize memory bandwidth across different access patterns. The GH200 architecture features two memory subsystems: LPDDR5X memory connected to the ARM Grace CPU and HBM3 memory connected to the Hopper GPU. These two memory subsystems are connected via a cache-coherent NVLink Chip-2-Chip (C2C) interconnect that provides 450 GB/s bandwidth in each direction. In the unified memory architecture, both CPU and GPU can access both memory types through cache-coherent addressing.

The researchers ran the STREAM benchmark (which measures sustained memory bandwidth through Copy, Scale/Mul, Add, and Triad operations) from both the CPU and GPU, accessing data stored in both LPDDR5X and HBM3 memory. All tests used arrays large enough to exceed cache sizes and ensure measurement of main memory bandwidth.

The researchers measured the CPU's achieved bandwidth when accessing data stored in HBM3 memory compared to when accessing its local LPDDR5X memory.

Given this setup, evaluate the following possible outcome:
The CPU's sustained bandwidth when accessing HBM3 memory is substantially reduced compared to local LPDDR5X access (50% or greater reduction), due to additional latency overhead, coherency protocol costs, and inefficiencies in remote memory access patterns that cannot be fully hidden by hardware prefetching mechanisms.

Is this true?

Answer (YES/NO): YES